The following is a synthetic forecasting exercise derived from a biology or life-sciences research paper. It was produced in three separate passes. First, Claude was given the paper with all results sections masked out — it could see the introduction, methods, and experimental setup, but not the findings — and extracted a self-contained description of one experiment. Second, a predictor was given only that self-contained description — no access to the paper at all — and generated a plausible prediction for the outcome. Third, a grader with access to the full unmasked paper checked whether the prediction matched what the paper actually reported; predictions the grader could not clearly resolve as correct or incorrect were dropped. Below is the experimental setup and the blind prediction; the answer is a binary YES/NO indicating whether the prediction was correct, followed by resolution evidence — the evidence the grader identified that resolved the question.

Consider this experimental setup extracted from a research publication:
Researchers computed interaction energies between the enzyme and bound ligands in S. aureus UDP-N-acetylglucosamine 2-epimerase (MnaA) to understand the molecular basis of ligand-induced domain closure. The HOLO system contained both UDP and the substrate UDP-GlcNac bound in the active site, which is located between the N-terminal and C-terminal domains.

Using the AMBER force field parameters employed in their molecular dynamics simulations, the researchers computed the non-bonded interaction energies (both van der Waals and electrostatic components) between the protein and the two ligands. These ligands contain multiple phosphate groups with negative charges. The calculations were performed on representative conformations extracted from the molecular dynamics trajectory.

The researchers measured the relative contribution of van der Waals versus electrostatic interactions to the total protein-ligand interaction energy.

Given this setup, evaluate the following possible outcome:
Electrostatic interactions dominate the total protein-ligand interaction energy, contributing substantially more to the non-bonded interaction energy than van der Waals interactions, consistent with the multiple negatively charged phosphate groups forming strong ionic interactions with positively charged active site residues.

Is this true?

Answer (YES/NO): YES